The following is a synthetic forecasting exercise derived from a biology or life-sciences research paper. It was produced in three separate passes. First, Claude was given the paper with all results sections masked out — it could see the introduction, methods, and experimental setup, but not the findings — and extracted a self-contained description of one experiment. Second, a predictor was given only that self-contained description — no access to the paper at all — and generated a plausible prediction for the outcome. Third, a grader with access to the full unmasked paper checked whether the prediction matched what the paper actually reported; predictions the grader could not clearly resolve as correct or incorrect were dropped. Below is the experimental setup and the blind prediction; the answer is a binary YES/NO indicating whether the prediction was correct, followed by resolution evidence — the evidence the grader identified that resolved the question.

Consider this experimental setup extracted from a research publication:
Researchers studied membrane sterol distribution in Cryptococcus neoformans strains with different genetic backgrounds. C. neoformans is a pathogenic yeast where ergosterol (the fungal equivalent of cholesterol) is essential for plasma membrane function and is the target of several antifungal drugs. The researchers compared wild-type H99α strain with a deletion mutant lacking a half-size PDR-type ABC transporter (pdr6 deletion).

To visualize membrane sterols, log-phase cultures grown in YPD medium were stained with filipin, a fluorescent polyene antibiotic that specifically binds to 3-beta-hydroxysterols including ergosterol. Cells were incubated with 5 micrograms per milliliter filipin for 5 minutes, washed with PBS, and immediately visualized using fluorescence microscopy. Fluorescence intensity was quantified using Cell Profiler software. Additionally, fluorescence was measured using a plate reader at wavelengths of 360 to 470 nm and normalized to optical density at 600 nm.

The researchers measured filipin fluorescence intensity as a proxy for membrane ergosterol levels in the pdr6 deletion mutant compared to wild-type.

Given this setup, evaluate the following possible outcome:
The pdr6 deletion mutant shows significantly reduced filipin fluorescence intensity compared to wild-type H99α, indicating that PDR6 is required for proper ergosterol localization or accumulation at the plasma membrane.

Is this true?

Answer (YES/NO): YES